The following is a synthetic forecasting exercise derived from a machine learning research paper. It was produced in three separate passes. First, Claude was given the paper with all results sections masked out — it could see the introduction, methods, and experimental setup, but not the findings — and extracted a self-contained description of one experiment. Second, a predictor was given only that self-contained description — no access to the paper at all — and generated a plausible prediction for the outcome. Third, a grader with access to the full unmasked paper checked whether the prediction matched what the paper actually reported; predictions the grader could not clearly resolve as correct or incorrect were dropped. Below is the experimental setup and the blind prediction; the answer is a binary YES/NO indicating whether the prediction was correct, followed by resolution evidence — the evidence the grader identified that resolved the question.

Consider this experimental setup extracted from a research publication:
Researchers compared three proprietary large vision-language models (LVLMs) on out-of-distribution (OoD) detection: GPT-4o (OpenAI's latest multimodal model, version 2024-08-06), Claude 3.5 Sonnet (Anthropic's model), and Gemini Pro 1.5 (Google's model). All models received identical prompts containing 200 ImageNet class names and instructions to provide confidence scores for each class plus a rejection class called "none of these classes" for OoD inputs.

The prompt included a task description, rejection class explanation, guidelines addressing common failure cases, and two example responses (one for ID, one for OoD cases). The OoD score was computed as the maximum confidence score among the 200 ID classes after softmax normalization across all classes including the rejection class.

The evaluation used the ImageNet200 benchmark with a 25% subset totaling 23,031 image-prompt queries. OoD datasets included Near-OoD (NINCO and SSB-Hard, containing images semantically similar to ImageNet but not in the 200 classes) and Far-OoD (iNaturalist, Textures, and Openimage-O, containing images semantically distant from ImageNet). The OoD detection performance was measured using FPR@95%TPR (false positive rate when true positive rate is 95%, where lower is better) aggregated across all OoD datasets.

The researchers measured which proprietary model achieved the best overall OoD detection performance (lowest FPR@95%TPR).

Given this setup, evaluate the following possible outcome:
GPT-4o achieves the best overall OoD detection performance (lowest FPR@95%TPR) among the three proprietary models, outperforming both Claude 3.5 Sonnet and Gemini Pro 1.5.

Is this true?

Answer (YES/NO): YES